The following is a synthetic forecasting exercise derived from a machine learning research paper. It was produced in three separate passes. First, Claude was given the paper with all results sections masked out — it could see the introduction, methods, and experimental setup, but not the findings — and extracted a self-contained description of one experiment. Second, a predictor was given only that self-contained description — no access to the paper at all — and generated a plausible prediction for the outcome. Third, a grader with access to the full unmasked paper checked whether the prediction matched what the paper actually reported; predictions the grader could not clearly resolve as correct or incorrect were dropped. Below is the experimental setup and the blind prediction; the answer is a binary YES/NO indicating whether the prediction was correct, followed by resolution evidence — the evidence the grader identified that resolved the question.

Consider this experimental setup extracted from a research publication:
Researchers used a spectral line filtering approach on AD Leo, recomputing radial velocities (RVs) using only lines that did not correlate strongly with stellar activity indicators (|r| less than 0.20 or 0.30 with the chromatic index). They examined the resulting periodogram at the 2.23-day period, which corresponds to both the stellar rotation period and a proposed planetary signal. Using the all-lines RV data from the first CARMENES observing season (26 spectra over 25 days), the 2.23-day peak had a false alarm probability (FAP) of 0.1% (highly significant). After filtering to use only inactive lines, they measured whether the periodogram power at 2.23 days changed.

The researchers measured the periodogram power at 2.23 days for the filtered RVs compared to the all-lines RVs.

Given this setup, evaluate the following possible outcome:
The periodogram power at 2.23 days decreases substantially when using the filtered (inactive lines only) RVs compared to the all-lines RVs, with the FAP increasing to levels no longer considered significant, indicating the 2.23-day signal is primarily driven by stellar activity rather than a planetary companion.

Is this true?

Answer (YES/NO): NO